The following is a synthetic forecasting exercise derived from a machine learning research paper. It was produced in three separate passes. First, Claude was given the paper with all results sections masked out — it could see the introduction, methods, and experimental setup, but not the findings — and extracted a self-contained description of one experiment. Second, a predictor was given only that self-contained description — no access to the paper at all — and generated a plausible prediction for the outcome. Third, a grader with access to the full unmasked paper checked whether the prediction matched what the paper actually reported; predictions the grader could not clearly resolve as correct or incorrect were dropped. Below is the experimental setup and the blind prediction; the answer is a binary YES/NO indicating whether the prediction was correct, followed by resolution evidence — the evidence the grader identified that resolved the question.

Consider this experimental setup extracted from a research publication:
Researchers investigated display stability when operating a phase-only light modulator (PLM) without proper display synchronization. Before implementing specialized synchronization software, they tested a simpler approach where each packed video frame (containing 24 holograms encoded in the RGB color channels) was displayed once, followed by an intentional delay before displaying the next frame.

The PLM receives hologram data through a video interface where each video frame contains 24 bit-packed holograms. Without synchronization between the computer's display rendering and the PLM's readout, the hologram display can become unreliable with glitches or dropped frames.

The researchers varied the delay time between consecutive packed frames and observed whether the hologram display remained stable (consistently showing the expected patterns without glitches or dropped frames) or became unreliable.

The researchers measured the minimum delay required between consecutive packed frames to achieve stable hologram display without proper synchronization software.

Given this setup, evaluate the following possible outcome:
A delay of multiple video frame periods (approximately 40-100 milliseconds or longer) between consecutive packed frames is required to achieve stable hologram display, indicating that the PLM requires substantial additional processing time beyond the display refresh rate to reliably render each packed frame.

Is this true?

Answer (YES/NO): YES